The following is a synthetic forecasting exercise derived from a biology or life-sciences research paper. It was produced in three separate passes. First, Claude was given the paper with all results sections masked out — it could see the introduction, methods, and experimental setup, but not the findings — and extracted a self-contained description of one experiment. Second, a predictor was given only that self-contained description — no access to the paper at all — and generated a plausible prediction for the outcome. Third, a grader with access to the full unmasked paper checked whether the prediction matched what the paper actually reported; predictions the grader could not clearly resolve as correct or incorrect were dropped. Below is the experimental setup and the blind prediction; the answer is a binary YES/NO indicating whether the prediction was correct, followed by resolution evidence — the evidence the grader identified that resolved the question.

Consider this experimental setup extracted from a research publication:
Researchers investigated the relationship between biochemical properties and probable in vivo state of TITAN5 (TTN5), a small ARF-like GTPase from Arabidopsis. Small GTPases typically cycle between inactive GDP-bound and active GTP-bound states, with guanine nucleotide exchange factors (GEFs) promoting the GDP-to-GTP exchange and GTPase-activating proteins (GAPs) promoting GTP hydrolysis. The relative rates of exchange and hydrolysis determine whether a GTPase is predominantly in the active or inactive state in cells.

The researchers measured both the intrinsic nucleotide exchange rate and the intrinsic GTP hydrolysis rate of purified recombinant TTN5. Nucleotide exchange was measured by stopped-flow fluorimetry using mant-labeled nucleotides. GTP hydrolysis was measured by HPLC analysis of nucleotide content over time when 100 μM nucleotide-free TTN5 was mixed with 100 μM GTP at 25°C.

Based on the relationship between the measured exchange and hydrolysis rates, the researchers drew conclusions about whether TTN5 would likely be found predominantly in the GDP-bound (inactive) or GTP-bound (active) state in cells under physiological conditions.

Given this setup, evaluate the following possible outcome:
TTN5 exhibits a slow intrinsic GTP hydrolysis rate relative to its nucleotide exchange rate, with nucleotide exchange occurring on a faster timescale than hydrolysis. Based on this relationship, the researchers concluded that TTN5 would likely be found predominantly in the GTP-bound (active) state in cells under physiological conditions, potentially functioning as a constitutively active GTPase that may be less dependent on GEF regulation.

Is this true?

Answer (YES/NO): YES